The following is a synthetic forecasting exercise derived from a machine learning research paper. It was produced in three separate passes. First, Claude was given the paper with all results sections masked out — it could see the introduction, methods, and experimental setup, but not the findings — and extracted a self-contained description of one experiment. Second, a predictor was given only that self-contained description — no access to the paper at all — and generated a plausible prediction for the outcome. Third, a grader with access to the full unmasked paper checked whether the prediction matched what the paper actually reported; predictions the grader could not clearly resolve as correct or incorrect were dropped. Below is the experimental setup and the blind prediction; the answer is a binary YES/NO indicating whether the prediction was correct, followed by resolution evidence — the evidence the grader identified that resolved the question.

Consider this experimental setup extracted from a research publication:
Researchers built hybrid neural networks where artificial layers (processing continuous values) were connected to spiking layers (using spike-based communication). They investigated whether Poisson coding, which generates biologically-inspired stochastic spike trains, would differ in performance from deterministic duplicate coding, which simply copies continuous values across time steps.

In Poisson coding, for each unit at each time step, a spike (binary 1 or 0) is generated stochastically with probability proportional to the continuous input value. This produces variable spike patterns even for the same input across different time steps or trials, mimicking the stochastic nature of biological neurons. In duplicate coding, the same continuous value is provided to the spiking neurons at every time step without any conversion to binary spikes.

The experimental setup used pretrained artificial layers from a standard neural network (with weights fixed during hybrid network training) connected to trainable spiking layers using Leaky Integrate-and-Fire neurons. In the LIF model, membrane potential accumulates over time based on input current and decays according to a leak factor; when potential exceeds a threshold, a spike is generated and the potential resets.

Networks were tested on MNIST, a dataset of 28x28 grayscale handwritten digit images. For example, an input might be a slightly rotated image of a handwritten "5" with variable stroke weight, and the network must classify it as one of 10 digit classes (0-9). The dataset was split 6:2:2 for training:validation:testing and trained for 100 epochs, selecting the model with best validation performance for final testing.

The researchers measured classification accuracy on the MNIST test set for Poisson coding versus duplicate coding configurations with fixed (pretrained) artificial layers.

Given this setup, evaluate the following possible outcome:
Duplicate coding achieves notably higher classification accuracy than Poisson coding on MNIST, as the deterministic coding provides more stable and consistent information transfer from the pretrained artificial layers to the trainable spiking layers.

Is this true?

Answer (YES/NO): YES